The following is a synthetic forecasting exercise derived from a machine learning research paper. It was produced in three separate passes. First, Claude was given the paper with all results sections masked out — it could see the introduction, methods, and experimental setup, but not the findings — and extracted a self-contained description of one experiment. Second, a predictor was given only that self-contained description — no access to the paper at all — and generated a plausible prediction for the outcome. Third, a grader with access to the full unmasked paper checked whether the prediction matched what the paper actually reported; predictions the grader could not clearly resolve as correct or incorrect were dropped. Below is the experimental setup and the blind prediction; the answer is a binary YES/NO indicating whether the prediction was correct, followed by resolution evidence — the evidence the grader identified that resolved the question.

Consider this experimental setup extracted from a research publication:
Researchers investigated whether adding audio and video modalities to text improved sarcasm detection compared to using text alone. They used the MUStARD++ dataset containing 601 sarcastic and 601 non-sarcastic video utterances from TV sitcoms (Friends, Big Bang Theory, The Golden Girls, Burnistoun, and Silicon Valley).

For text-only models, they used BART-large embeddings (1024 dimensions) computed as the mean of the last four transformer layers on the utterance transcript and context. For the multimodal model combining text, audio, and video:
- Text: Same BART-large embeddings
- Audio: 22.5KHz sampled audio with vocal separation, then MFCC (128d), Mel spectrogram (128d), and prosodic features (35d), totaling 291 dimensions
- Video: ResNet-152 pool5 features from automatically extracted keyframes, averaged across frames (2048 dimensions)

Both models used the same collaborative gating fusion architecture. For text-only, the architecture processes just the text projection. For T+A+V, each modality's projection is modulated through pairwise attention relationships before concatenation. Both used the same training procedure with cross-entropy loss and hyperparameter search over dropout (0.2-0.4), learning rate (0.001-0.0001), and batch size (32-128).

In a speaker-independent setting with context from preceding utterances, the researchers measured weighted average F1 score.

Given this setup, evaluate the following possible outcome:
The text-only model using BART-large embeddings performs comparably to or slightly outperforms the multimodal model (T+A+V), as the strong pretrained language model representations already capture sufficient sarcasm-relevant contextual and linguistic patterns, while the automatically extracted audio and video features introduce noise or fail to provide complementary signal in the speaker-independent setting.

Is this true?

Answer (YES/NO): NO